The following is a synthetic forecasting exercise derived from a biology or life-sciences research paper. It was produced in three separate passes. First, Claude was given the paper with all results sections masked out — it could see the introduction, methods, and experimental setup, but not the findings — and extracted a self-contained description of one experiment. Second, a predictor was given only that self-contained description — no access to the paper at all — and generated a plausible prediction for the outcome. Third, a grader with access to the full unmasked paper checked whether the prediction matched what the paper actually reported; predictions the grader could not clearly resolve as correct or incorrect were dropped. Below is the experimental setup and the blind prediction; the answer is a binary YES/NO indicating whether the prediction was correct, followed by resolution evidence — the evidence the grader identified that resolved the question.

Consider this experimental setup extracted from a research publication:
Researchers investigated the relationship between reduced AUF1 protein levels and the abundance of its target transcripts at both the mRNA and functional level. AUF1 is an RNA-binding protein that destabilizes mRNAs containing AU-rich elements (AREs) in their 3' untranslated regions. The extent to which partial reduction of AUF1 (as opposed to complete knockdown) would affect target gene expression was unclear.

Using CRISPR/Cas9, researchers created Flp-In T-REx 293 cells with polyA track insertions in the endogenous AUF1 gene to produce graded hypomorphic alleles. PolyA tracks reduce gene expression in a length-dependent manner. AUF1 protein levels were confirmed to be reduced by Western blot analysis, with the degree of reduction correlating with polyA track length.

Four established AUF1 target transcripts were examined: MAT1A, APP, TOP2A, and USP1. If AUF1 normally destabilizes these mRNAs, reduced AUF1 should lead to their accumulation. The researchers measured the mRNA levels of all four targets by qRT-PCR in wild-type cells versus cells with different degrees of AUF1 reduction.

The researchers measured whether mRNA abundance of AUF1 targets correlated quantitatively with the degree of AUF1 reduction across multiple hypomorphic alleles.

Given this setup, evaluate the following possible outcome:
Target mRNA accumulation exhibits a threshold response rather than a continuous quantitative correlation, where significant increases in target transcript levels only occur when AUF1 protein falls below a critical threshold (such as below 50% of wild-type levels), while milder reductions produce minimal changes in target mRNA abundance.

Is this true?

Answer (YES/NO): NO